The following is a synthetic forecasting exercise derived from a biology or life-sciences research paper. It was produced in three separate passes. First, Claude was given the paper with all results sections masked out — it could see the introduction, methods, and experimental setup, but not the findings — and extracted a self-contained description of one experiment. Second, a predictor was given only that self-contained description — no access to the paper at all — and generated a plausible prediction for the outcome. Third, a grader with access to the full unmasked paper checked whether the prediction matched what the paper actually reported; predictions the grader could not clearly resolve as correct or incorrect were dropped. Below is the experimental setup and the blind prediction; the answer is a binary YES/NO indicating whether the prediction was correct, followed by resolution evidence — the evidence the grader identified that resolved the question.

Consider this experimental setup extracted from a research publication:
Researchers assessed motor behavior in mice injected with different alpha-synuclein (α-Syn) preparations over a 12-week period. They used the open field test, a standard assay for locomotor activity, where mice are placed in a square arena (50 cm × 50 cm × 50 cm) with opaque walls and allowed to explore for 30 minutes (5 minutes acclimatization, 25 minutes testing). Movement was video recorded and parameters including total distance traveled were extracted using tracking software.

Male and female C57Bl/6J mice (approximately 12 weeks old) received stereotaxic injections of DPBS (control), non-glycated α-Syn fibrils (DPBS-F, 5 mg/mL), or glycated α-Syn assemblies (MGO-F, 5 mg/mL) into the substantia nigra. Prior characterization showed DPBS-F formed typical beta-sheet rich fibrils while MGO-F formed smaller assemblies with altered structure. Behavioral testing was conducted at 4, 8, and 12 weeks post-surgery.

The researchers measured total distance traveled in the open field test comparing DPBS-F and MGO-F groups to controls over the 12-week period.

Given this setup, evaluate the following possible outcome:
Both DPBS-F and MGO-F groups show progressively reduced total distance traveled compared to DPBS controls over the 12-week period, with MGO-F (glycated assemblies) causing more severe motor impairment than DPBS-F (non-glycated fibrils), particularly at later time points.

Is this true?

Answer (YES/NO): NO